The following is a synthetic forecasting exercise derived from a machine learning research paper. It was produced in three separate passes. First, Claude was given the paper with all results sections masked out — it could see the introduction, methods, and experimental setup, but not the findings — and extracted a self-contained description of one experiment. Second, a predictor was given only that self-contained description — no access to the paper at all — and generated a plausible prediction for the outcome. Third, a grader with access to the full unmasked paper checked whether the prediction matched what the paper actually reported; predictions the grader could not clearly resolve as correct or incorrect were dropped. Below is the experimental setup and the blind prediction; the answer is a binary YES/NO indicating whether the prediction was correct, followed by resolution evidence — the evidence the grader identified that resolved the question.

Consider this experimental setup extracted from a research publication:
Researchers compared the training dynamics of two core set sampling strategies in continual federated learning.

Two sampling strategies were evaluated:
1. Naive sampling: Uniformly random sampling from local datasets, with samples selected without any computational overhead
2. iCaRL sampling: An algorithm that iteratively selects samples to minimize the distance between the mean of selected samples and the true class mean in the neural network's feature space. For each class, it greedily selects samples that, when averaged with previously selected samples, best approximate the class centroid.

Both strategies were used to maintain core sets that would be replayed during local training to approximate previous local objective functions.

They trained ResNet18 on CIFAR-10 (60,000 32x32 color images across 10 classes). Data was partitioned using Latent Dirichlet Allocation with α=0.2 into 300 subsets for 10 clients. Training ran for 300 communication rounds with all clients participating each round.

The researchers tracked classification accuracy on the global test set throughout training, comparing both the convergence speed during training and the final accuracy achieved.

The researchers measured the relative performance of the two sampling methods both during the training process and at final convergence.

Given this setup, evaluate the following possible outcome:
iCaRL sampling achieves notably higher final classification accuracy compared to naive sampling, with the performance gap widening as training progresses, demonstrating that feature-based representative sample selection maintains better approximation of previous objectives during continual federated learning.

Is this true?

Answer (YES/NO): NO